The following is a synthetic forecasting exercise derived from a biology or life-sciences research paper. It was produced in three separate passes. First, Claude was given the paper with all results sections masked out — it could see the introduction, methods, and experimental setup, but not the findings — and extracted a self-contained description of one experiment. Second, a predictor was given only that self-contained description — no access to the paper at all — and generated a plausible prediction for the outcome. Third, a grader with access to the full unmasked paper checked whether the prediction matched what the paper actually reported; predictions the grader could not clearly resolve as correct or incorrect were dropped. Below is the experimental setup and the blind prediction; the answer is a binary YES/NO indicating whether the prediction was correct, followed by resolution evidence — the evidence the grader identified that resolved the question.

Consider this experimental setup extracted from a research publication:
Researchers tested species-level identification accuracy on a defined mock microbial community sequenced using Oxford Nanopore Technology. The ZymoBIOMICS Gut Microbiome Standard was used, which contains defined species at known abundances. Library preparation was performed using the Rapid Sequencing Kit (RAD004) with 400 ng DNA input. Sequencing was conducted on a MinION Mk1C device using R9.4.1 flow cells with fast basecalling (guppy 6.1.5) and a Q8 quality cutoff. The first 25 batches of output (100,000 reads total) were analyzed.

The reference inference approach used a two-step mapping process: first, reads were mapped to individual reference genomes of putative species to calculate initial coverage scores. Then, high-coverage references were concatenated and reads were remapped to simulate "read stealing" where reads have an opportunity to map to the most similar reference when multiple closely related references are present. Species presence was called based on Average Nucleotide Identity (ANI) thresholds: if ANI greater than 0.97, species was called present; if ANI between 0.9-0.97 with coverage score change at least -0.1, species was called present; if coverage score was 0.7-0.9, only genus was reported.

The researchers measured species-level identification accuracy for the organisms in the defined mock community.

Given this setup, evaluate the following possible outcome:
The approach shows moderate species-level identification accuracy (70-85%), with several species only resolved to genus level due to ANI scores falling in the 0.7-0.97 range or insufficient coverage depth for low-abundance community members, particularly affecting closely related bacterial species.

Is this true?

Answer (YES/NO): NO